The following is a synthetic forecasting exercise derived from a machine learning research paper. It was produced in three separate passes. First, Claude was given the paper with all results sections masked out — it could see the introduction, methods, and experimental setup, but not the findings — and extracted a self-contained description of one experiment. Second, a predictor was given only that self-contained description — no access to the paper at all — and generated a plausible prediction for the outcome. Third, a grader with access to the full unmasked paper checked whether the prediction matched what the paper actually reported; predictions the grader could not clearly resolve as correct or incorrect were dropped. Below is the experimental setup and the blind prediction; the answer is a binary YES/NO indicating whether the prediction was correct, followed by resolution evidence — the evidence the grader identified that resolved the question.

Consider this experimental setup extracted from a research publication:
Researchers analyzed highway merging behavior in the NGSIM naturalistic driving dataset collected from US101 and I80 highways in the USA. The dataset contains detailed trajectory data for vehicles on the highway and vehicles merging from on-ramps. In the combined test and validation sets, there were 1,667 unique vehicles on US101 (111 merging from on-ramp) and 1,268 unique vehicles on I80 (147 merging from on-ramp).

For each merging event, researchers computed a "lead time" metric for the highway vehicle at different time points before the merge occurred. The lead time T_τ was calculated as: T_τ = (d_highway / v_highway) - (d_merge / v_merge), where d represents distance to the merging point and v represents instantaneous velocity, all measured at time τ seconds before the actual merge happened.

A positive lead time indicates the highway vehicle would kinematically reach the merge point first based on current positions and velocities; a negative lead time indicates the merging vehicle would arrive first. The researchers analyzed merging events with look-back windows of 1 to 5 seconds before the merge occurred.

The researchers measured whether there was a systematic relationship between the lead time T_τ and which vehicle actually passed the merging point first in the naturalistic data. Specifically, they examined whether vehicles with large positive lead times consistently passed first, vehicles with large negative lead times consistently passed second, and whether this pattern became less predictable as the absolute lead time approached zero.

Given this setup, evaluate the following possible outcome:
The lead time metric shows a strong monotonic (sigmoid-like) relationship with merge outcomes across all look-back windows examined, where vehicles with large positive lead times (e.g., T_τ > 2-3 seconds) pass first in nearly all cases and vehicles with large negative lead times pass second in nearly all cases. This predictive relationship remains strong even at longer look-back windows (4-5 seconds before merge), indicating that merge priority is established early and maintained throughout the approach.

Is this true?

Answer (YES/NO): NO